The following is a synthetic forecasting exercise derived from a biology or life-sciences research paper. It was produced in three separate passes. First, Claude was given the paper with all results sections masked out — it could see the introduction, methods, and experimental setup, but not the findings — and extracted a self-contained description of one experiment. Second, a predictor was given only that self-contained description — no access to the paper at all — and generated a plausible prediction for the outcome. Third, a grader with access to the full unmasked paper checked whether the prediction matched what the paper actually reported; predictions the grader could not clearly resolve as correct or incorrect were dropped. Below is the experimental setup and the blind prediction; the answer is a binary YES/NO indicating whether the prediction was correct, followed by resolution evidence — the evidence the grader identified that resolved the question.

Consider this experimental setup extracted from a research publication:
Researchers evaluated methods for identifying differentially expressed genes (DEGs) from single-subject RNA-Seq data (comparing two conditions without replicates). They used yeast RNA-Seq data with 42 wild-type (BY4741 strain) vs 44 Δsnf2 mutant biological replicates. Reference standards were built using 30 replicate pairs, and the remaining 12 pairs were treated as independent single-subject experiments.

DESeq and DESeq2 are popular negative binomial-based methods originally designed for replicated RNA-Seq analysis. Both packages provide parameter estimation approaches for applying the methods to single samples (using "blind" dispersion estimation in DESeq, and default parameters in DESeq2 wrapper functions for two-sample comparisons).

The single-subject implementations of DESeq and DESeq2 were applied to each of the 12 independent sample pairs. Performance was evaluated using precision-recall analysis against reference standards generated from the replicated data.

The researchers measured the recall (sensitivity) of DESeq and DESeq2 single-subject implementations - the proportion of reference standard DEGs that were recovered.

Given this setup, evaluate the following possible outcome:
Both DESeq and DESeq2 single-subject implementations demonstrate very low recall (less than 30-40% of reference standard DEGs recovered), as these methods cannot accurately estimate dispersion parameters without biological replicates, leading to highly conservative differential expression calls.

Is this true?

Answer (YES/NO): YES